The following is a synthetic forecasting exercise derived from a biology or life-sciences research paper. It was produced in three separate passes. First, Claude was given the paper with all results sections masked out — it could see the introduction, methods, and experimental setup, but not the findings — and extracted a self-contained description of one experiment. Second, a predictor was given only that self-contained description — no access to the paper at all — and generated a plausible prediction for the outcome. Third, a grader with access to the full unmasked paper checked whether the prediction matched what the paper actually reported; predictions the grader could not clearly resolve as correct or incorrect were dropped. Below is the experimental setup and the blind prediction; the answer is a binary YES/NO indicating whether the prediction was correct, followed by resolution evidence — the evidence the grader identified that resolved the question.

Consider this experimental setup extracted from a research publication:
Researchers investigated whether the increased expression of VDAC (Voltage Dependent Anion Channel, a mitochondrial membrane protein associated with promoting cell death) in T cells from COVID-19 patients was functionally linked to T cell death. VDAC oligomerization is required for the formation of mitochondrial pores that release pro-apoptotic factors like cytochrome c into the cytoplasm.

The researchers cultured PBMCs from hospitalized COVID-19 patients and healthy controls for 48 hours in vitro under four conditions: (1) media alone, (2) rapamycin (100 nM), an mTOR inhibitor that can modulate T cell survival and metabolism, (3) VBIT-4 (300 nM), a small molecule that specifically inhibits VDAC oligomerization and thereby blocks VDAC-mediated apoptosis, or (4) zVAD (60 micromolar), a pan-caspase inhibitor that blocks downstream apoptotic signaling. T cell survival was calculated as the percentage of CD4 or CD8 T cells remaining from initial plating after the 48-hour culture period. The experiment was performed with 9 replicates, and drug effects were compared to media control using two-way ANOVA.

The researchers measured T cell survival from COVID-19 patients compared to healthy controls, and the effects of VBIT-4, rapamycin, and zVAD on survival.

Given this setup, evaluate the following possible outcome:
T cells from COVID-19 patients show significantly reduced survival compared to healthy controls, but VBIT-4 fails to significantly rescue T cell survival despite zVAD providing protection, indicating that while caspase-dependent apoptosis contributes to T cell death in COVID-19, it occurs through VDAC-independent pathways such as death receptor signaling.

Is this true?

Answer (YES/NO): NO